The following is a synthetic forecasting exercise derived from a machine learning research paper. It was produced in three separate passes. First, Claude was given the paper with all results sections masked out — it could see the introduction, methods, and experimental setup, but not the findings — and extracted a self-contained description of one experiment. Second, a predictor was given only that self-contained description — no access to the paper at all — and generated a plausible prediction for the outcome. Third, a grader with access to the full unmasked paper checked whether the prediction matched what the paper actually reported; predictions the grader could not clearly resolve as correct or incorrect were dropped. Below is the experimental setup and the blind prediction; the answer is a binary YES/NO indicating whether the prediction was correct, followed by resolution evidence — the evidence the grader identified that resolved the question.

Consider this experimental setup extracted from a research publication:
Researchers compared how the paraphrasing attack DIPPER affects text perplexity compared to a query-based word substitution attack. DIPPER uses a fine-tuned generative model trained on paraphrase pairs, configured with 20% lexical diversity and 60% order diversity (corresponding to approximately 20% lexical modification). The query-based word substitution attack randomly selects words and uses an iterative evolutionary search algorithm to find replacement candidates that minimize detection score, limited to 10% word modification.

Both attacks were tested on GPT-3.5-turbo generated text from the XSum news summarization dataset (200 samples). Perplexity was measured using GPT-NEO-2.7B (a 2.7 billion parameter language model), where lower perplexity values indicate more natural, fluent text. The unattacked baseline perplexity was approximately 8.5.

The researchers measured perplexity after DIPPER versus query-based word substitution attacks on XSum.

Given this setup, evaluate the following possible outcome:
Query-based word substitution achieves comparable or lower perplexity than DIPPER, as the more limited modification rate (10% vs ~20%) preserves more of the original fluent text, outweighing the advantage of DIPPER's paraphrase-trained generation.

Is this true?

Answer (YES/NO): NO